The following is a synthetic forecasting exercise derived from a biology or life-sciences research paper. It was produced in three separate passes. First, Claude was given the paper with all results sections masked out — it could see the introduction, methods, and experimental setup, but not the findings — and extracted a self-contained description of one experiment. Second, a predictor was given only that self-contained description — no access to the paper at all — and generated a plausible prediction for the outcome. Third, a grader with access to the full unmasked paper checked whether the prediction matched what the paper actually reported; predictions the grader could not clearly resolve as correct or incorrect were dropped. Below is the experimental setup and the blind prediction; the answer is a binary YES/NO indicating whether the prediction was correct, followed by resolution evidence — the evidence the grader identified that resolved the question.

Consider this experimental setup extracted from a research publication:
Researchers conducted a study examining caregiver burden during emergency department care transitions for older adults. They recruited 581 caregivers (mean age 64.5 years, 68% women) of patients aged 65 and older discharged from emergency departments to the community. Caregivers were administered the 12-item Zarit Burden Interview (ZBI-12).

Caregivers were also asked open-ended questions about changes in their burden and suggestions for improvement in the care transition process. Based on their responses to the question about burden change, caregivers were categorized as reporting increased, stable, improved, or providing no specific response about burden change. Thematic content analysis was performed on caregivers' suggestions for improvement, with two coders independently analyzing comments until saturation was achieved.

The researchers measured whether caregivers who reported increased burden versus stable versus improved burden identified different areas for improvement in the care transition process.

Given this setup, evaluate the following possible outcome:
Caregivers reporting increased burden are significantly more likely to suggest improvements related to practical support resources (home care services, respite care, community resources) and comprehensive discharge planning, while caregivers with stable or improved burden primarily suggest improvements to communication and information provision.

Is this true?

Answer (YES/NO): NO